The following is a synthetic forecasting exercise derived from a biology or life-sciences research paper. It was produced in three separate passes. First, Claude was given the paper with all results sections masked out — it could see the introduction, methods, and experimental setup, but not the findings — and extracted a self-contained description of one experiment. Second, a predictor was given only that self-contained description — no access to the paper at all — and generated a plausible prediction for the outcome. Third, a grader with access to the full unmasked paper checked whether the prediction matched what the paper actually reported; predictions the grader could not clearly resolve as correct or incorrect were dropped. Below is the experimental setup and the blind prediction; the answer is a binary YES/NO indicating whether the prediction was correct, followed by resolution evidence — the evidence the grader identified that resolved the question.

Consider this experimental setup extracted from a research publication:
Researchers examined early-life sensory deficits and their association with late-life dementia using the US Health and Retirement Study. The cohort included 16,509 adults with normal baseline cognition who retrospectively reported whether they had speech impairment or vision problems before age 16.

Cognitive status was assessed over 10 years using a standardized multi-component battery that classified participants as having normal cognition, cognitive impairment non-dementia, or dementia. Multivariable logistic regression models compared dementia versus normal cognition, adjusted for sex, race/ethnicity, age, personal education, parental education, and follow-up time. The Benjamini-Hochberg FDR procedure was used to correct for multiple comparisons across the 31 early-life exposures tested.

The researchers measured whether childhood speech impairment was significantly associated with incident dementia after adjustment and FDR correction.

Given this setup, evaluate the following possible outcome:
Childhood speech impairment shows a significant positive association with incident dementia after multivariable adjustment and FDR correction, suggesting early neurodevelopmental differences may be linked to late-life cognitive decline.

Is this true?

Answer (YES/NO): NO